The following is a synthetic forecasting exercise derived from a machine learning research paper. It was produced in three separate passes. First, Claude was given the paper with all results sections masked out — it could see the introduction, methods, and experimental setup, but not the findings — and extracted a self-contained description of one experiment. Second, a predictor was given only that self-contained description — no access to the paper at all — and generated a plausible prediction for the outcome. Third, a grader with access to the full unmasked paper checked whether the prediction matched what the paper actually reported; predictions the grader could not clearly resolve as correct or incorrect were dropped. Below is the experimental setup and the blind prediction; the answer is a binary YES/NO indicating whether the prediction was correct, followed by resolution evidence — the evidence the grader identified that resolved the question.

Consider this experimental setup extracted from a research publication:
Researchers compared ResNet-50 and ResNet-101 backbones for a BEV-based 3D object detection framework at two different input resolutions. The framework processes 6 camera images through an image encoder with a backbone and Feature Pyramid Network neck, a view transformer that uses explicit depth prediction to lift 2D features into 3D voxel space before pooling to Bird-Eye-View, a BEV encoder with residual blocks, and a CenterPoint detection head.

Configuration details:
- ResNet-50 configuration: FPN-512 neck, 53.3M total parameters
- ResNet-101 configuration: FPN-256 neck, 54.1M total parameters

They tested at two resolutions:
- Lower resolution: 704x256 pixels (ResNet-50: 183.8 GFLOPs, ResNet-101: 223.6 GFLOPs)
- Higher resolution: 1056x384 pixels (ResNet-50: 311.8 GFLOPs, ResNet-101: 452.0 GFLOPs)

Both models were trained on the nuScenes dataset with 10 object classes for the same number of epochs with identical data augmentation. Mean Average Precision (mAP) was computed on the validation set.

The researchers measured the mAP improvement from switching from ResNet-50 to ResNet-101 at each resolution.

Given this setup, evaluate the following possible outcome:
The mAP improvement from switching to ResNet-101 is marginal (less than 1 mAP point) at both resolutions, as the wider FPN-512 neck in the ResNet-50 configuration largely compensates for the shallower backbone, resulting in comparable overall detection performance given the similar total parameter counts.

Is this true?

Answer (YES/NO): NO